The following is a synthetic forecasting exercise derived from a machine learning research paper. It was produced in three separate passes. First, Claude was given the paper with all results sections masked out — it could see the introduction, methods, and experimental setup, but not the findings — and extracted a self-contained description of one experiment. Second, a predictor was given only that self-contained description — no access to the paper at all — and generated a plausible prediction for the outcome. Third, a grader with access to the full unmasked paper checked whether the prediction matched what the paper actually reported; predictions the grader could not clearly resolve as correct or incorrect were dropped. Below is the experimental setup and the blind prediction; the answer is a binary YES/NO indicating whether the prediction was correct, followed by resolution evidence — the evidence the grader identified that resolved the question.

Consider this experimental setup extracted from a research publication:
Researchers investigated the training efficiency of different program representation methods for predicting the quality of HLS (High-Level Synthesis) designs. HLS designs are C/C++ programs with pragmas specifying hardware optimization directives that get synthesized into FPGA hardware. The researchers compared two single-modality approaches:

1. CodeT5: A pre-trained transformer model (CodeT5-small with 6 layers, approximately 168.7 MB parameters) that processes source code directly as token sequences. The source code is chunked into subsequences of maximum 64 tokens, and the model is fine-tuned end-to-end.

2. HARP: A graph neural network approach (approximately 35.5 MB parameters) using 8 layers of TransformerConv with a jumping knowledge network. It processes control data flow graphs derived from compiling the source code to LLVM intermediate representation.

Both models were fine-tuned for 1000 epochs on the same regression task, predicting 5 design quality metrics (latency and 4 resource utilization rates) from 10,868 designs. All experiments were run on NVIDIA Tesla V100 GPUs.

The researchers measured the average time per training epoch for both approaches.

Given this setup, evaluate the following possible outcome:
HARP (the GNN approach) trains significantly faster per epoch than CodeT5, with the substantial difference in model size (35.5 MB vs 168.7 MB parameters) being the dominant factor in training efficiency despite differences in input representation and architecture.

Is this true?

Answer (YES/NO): NO